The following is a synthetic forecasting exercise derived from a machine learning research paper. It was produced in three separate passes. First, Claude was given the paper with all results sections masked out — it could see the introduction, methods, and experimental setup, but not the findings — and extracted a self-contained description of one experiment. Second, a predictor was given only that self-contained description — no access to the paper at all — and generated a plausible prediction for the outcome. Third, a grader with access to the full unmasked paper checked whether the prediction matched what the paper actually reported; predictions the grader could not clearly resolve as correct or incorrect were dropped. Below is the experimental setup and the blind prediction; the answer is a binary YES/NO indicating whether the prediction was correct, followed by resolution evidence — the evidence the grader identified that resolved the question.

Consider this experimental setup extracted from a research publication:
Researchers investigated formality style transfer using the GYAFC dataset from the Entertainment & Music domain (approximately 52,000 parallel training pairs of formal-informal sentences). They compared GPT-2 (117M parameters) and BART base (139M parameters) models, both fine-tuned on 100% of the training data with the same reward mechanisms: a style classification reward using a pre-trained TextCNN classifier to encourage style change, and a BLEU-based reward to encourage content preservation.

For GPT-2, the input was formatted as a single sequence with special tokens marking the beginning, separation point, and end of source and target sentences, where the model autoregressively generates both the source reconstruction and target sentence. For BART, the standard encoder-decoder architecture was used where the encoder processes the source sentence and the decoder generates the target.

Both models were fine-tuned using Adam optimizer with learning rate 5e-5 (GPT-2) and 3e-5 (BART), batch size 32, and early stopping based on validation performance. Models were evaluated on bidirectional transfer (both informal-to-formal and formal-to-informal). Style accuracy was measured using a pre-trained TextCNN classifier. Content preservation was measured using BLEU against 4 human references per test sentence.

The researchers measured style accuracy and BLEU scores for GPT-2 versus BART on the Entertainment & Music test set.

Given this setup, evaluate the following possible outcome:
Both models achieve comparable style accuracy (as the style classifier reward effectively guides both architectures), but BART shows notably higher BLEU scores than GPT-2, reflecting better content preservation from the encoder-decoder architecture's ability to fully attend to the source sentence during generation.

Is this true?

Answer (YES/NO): NO